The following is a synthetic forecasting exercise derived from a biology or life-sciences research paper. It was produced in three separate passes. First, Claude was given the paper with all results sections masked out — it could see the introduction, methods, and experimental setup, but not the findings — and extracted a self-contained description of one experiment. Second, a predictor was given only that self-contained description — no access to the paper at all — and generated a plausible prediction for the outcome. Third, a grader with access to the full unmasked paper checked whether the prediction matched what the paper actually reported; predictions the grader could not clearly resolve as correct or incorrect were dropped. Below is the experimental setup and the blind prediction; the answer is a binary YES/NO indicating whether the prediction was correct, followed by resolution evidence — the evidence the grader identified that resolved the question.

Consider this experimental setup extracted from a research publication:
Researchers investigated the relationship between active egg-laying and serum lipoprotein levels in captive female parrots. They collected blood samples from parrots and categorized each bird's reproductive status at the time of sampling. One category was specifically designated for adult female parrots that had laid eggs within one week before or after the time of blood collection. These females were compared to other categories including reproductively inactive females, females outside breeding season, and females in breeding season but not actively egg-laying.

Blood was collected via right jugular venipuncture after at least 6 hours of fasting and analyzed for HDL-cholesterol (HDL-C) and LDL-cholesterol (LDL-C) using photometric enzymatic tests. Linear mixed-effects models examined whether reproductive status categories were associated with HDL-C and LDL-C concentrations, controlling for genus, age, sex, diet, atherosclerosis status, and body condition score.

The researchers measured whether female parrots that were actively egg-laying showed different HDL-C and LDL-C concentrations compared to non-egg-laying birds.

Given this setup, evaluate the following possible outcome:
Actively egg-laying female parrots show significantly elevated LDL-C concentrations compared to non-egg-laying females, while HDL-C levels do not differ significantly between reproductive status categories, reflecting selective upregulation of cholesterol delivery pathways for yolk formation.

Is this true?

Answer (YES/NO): NO